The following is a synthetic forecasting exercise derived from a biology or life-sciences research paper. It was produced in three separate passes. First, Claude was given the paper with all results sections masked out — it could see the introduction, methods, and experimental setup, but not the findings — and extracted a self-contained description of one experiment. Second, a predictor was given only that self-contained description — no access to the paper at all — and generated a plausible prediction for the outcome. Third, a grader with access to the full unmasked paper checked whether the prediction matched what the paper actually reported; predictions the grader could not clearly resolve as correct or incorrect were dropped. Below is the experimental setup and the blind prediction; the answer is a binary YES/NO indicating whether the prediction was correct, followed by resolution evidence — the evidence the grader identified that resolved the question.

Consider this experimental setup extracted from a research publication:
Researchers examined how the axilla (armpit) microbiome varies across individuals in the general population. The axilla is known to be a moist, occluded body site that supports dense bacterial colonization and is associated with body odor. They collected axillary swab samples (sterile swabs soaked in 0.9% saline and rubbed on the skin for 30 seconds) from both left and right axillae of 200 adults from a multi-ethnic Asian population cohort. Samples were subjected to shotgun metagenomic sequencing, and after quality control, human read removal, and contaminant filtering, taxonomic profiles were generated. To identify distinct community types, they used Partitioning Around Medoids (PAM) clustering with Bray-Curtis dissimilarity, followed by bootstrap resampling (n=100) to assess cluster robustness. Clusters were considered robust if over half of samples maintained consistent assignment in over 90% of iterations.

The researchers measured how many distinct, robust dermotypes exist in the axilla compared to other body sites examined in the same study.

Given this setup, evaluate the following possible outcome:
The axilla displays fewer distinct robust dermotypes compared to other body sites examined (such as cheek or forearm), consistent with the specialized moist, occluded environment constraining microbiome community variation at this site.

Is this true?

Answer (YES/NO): NO